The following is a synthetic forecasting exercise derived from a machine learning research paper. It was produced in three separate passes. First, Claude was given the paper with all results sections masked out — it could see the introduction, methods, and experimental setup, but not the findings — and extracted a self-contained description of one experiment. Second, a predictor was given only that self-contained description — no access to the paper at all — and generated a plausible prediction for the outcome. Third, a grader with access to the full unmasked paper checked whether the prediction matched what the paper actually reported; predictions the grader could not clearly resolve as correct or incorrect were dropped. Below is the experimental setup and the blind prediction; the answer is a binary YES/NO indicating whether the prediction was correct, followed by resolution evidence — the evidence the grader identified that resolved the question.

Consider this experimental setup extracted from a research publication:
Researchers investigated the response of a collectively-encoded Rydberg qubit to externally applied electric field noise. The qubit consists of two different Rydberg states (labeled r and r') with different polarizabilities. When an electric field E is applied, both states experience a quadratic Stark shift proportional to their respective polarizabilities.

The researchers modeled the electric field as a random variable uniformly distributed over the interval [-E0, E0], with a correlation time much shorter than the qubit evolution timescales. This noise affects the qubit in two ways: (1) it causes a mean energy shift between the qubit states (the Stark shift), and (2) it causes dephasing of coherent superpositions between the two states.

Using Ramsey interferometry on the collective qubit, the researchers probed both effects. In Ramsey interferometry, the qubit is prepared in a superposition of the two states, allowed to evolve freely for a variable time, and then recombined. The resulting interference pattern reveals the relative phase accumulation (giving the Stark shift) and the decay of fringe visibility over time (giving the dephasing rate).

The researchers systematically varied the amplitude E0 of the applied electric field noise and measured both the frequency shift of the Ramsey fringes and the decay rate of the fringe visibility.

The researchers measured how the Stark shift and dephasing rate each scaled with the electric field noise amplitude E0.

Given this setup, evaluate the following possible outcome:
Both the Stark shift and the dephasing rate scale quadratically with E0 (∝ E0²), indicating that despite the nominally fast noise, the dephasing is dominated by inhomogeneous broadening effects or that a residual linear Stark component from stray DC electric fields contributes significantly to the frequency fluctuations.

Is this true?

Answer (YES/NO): NO